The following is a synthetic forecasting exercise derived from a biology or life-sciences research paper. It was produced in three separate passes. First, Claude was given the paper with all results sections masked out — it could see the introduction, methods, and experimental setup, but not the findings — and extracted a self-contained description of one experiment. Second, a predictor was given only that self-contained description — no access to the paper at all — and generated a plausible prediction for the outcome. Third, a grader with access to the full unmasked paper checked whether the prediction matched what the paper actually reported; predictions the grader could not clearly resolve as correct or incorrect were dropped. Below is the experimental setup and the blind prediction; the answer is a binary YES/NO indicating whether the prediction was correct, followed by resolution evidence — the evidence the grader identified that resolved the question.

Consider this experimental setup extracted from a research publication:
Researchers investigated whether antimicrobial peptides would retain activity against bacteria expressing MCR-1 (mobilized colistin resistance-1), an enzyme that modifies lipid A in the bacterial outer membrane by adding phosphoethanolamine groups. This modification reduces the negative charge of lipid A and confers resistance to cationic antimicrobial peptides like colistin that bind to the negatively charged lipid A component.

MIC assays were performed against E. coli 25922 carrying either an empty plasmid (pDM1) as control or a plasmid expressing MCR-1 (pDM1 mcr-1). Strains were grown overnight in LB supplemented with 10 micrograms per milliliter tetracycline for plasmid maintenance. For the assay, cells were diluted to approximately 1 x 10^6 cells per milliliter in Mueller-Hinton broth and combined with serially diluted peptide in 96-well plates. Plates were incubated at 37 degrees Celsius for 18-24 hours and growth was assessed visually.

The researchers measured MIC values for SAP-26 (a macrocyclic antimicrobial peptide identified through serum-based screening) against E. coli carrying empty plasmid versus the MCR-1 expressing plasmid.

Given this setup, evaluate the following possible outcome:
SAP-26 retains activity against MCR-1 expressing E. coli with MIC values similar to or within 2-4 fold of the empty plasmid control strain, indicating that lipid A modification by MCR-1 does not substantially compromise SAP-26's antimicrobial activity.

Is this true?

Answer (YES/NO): YES